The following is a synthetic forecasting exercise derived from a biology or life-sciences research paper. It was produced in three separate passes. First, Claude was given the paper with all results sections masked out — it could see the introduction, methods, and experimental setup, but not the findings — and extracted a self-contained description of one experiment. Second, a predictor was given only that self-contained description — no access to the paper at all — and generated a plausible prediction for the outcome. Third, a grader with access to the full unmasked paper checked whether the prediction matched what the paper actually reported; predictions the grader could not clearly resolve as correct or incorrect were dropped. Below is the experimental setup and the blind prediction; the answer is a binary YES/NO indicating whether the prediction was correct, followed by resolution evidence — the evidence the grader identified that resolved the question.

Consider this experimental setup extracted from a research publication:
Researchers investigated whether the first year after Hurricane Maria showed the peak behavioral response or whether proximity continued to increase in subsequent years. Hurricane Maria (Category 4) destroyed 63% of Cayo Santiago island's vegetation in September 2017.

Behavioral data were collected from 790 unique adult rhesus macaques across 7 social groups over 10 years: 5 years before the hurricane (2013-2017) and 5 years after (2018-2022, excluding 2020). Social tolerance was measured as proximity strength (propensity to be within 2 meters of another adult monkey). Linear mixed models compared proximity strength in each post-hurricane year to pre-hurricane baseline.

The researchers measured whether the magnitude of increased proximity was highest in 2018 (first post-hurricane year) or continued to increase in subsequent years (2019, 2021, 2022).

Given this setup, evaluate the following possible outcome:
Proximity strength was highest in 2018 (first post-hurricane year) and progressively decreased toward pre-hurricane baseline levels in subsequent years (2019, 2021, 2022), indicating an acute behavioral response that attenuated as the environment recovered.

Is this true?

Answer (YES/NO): NO